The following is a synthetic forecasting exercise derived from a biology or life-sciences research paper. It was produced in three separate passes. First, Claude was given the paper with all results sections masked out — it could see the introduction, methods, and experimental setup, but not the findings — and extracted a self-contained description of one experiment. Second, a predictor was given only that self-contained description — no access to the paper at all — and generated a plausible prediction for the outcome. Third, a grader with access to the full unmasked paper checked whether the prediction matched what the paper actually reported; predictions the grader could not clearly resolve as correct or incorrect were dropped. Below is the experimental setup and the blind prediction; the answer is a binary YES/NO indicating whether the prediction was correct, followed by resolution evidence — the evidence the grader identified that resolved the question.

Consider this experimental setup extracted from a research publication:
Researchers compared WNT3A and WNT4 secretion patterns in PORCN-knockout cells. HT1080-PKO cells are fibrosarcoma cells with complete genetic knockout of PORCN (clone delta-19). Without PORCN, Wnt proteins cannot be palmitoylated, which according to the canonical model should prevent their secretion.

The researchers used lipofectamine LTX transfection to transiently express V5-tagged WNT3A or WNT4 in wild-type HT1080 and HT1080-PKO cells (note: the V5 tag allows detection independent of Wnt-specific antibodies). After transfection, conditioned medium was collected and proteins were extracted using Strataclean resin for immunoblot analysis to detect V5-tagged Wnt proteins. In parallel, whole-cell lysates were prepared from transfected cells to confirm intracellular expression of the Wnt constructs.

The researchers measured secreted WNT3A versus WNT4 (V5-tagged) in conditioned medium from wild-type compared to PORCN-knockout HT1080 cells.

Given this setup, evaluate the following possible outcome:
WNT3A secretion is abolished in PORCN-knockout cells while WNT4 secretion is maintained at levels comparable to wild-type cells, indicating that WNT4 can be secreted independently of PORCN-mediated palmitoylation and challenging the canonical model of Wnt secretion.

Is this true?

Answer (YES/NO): YES